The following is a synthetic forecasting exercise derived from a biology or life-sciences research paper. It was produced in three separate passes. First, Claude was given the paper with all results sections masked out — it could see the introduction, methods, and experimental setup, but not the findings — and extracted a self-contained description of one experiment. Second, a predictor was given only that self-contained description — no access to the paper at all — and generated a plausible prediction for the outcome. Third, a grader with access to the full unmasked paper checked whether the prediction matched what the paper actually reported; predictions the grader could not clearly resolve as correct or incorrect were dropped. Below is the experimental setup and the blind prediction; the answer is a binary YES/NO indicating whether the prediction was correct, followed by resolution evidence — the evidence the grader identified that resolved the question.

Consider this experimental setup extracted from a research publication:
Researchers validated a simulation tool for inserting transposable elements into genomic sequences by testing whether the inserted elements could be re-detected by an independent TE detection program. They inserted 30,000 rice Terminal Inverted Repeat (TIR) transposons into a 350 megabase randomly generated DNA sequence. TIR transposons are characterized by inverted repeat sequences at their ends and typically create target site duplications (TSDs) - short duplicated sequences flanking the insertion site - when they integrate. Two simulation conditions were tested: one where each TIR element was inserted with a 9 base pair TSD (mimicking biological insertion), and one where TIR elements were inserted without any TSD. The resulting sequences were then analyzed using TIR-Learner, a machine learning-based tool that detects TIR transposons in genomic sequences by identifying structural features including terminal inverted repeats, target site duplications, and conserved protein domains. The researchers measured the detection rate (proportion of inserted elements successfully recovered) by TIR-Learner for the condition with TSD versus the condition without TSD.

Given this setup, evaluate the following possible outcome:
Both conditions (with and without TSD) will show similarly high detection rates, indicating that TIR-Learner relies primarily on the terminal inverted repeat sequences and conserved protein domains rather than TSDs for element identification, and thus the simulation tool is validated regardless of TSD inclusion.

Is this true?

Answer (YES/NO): NO